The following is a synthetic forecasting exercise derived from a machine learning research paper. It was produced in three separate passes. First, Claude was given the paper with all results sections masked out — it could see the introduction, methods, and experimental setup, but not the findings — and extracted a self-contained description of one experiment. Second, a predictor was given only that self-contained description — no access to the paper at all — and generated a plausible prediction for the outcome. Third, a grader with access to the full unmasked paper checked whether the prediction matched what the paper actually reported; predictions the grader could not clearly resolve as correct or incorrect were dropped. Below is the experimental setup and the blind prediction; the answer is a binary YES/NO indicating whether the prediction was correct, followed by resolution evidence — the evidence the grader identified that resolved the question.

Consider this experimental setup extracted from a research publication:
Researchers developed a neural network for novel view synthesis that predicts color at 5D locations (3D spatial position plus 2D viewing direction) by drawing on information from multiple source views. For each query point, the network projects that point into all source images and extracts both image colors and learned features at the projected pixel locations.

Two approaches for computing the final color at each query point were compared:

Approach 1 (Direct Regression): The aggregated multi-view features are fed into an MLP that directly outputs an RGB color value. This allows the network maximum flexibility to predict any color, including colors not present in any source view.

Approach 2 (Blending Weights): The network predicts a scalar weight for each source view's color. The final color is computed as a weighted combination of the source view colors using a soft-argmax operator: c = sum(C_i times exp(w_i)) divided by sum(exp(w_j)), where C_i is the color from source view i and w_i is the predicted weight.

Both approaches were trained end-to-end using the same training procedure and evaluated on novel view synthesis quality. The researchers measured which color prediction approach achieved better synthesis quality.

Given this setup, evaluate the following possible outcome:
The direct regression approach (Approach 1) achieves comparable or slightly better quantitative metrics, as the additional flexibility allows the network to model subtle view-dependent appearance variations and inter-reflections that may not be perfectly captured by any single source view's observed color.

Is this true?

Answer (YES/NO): NO